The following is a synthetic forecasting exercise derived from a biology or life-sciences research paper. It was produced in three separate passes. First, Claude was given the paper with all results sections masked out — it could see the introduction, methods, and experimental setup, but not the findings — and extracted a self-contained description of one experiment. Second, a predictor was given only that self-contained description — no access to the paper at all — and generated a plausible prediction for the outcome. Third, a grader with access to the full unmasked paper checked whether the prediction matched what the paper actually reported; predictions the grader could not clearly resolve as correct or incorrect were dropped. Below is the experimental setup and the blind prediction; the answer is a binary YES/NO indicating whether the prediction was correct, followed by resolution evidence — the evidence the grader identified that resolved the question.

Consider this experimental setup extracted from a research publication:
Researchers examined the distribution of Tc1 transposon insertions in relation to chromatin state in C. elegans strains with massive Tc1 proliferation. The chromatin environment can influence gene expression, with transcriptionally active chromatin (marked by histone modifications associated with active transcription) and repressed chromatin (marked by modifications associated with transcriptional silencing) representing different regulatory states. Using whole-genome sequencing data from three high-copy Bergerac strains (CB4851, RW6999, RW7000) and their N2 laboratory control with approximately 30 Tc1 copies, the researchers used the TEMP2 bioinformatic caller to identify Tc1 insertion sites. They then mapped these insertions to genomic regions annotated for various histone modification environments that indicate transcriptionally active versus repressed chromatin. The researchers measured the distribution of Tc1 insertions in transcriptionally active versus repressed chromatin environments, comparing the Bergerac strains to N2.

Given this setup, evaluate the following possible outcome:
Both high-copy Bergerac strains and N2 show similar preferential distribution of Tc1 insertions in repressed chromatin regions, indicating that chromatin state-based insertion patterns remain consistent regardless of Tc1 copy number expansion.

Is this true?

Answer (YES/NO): NO